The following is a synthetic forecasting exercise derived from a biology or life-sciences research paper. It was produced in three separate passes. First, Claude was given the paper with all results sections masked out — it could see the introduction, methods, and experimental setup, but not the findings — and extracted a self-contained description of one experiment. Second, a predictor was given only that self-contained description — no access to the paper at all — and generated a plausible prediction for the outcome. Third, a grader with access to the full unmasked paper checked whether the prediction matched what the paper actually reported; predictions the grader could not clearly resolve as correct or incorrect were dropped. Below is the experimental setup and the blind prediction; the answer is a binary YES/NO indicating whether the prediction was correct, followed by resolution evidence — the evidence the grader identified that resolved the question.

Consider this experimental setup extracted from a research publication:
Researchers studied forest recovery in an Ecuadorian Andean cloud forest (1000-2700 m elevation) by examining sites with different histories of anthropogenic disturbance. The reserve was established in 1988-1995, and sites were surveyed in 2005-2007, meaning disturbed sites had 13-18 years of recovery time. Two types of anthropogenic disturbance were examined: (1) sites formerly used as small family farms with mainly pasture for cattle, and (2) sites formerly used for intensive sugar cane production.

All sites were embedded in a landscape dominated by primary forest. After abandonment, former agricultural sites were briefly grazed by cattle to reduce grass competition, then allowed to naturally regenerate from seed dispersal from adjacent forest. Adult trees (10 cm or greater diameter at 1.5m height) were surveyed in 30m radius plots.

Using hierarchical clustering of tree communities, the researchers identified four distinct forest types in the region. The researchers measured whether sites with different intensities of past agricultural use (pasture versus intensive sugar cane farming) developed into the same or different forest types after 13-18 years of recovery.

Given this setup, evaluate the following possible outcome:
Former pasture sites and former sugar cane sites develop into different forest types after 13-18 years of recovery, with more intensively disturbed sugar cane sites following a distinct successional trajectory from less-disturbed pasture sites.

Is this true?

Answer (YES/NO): YES